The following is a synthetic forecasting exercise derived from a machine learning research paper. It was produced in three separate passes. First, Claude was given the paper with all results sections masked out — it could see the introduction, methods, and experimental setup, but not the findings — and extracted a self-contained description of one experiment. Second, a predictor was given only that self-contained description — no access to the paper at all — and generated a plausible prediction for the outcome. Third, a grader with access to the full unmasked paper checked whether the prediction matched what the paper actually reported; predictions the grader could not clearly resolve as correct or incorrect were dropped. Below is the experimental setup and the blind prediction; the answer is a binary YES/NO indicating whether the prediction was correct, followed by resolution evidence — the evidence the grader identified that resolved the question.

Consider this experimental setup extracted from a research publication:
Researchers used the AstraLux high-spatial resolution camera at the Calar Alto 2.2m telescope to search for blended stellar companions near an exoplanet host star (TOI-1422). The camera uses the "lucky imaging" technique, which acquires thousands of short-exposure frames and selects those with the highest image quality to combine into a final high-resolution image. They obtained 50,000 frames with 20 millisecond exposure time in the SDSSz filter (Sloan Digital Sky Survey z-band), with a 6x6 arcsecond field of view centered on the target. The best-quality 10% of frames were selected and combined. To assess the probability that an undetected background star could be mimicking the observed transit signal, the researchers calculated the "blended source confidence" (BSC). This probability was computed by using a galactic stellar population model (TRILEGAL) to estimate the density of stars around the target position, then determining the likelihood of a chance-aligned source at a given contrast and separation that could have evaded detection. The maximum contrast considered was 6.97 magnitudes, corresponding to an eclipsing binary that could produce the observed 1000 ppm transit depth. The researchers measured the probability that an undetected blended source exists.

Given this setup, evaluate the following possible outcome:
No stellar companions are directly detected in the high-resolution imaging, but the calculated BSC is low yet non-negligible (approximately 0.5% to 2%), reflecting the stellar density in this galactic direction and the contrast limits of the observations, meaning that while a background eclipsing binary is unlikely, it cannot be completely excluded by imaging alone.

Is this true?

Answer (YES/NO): NO